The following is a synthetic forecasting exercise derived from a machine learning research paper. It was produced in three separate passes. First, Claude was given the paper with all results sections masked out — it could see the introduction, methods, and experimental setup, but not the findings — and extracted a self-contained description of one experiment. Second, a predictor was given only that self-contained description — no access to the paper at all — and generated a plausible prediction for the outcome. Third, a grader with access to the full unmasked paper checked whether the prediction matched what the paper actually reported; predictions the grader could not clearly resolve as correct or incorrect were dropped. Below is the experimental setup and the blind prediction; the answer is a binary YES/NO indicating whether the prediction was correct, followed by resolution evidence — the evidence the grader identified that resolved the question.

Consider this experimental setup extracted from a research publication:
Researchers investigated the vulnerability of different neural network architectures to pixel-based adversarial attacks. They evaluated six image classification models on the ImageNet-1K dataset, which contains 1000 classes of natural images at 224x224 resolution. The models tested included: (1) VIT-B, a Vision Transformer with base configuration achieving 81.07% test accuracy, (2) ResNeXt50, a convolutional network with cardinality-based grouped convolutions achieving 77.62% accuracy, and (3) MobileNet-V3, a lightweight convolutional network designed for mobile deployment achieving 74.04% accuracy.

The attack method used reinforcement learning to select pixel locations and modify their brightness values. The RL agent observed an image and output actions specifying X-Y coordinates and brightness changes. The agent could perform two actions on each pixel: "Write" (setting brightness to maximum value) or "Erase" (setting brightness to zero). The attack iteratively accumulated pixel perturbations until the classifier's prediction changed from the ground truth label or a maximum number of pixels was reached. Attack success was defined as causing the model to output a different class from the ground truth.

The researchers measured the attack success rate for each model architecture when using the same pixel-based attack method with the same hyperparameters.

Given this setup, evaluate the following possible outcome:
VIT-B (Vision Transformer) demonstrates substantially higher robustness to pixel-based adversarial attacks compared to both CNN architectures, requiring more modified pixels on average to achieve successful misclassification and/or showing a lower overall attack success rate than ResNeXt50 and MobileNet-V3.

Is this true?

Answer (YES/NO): YES